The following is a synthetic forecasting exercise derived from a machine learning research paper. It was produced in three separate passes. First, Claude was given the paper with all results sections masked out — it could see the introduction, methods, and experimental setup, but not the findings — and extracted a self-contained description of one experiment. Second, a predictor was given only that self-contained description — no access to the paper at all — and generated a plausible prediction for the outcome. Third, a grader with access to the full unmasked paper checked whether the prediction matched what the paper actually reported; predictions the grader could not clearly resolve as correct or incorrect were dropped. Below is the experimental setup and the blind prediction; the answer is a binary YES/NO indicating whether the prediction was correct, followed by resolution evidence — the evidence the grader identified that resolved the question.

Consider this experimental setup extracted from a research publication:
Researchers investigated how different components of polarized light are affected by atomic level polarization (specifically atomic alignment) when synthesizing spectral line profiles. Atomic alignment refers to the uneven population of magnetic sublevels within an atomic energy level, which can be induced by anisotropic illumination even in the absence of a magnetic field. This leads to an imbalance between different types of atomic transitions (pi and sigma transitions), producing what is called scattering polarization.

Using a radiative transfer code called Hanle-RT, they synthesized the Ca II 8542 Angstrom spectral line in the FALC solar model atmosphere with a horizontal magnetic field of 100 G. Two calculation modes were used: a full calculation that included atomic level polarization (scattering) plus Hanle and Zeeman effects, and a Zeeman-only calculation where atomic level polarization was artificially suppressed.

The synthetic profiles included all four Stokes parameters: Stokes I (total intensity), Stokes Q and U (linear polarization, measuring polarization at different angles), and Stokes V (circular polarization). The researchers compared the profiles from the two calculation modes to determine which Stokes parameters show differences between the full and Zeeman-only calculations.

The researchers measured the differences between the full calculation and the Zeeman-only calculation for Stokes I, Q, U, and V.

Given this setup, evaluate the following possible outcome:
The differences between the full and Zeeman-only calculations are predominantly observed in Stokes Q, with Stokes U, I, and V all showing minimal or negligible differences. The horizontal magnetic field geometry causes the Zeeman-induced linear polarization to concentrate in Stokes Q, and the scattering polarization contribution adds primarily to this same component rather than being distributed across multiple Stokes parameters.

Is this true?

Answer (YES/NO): NO